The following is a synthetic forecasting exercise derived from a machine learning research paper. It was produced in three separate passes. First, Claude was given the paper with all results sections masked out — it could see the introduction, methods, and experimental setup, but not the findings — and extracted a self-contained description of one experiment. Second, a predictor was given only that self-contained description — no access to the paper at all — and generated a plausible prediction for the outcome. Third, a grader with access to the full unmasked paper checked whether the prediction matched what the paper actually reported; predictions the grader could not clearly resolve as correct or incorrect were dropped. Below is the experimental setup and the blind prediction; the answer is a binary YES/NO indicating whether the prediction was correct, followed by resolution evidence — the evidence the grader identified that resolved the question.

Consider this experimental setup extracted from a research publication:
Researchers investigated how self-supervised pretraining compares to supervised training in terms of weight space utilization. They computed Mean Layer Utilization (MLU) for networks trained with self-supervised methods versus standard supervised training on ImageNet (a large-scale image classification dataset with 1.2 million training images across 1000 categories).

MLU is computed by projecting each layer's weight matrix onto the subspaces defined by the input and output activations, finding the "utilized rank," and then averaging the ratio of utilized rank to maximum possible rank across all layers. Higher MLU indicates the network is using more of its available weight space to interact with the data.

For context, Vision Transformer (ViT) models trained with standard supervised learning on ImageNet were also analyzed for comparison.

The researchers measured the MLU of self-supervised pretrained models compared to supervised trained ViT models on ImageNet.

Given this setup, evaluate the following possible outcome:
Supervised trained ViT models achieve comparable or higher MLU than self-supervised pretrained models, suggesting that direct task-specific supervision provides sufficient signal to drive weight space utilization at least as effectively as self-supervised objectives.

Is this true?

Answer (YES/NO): NO